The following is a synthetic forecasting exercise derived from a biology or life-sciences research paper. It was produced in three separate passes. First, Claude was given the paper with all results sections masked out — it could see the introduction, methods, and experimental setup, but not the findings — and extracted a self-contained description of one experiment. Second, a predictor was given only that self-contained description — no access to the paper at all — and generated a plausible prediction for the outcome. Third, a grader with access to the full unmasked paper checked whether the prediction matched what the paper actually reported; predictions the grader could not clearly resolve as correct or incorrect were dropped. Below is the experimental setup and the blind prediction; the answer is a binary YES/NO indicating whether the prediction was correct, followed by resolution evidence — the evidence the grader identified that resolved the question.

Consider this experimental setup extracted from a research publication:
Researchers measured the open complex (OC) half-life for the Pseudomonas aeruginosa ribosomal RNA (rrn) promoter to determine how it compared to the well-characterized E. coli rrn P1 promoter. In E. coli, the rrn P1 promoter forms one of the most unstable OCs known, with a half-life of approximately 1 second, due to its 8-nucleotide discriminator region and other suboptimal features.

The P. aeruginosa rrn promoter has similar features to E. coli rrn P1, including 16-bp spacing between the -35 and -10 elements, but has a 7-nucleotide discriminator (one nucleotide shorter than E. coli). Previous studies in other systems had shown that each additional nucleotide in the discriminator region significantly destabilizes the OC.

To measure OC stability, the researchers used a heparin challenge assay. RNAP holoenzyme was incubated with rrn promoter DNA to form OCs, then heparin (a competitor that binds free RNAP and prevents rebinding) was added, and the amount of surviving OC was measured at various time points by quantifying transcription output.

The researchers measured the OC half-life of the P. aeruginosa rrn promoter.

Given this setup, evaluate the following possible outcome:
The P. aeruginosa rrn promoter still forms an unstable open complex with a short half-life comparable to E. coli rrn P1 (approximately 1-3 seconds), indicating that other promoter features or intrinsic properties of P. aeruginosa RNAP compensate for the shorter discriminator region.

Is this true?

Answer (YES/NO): NO